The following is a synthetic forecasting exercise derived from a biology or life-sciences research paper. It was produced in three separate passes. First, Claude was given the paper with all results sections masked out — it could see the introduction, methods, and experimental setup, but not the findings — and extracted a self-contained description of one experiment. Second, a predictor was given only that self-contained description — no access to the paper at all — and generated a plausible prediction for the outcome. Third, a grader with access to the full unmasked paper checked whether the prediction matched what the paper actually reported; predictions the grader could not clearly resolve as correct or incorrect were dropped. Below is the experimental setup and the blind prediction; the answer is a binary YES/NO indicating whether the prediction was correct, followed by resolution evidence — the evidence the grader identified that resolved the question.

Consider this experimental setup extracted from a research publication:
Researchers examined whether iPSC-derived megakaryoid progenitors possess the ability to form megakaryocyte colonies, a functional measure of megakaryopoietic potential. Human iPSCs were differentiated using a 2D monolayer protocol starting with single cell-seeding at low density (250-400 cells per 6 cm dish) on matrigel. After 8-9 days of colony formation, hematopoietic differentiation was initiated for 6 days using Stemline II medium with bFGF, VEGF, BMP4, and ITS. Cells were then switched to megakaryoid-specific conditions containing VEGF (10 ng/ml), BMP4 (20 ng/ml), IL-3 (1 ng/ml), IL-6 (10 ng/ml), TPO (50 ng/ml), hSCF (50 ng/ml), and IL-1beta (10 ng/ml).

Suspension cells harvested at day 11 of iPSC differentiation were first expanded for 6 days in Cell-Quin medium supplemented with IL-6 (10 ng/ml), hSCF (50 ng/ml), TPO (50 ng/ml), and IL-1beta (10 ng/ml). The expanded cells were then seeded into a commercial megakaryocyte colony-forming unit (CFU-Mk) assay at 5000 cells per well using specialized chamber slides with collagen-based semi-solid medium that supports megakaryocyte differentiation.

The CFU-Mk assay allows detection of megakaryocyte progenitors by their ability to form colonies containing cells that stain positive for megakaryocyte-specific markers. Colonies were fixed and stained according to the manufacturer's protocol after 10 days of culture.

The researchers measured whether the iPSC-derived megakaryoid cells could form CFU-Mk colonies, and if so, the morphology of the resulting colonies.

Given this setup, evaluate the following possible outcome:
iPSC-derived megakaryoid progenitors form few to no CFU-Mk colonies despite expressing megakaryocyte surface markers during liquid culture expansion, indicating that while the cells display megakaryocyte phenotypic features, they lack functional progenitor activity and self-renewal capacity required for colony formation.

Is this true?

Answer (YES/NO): NO